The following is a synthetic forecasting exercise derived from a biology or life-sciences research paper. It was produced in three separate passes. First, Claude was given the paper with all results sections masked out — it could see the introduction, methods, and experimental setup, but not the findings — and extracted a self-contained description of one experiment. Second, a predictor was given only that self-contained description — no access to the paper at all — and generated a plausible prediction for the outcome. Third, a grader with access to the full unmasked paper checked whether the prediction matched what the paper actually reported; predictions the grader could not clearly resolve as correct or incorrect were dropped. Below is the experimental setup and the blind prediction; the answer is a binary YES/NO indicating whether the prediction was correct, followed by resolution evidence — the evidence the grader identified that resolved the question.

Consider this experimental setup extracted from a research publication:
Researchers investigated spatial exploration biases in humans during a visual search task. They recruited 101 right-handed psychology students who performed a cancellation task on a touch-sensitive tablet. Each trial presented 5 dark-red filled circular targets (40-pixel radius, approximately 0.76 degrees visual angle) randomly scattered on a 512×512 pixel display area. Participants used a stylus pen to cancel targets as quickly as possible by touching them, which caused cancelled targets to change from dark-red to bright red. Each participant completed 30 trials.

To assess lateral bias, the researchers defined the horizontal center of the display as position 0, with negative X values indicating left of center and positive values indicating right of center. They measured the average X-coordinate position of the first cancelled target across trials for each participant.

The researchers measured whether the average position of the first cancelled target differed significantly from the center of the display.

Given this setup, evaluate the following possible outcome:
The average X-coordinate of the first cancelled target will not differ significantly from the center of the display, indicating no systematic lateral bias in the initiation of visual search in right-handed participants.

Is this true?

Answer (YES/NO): NO